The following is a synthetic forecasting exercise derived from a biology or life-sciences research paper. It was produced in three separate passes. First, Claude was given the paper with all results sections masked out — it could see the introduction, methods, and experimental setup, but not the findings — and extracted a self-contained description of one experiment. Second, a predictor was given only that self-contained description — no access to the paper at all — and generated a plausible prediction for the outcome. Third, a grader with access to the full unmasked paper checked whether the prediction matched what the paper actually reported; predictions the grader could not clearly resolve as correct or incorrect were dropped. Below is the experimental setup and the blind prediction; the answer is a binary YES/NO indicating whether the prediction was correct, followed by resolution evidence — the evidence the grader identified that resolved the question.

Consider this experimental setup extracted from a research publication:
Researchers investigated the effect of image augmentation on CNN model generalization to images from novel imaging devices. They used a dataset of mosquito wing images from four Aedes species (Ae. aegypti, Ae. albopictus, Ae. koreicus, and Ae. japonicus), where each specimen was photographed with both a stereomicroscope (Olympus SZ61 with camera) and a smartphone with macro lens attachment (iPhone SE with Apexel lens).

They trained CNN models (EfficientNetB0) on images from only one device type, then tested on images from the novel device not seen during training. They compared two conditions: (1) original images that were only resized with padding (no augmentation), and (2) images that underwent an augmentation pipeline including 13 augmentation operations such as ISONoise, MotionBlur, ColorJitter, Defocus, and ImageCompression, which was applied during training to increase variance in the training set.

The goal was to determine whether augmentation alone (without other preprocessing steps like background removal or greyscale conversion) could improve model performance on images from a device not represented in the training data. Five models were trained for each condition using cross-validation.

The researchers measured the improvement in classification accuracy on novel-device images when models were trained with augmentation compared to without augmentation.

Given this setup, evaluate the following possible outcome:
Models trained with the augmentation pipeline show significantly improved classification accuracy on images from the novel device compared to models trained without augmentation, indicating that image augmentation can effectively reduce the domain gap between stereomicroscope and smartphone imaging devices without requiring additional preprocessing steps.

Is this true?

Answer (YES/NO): NO